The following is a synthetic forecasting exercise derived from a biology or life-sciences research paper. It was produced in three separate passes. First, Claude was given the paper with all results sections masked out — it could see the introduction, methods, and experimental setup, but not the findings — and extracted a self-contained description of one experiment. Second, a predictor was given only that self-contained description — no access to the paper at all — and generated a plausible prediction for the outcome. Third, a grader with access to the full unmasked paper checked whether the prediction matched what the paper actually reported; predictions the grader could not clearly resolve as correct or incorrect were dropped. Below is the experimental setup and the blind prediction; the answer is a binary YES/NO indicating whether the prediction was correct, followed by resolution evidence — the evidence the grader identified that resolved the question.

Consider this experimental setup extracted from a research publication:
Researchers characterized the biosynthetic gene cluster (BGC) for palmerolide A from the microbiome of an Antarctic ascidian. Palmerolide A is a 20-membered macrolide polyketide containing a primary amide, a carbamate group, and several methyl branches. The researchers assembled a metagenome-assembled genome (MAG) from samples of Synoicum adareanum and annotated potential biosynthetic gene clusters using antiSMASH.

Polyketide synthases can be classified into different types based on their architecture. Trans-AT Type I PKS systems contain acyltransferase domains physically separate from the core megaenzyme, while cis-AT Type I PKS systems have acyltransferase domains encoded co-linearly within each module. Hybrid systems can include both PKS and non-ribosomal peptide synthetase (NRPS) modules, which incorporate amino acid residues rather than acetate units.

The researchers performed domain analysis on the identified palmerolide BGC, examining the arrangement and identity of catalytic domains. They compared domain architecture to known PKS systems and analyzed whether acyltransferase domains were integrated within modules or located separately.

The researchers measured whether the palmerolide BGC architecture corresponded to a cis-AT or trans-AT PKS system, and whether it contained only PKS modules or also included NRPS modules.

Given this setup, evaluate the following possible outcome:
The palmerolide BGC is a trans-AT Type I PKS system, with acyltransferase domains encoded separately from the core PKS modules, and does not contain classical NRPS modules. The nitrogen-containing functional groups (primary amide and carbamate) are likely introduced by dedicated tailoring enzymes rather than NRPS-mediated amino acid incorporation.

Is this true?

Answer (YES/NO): NO